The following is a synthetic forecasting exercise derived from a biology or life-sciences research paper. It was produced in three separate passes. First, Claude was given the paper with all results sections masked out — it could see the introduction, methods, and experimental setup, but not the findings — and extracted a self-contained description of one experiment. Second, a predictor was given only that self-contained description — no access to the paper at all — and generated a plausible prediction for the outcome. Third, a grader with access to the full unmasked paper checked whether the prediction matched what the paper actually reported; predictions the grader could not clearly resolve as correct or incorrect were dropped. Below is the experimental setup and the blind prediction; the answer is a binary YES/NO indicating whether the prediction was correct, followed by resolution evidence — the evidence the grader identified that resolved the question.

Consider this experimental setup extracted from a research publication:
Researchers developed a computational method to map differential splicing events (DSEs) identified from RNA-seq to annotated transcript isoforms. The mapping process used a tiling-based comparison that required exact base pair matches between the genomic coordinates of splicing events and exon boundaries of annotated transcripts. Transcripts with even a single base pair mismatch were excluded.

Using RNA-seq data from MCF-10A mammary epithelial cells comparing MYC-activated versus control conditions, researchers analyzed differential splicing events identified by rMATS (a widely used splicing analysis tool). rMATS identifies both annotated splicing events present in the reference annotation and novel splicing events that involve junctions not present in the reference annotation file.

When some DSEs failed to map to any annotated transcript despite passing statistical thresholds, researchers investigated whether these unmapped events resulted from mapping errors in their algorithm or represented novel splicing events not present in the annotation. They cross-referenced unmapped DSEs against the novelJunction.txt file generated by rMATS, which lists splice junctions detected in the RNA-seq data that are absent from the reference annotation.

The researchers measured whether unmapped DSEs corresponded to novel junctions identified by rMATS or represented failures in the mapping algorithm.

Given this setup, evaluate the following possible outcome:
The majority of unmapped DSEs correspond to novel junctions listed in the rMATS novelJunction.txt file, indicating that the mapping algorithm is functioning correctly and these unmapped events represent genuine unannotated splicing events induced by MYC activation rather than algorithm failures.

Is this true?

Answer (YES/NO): YES